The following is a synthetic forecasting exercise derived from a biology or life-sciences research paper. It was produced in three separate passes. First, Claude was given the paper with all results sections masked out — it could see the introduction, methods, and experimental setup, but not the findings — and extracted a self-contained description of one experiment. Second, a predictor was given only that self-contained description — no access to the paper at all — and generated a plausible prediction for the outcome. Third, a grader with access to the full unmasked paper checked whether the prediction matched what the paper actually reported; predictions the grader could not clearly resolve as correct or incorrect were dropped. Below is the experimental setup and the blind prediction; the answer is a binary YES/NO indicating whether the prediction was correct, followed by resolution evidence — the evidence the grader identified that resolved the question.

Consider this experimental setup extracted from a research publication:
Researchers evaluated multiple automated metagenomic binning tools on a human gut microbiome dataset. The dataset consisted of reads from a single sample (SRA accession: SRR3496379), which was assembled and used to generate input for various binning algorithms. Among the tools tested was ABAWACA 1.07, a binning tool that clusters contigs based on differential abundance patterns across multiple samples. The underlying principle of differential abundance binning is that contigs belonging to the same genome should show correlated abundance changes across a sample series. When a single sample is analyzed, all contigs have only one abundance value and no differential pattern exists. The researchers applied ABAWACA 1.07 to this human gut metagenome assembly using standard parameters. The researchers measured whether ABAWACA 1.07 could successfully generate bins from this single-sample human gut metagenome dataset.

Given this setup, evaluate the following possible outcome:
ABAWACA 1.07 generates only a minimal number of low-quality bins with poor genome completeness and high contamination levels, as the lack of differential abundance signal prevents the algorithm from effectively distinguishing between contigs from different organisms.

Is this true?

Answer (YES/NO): NO